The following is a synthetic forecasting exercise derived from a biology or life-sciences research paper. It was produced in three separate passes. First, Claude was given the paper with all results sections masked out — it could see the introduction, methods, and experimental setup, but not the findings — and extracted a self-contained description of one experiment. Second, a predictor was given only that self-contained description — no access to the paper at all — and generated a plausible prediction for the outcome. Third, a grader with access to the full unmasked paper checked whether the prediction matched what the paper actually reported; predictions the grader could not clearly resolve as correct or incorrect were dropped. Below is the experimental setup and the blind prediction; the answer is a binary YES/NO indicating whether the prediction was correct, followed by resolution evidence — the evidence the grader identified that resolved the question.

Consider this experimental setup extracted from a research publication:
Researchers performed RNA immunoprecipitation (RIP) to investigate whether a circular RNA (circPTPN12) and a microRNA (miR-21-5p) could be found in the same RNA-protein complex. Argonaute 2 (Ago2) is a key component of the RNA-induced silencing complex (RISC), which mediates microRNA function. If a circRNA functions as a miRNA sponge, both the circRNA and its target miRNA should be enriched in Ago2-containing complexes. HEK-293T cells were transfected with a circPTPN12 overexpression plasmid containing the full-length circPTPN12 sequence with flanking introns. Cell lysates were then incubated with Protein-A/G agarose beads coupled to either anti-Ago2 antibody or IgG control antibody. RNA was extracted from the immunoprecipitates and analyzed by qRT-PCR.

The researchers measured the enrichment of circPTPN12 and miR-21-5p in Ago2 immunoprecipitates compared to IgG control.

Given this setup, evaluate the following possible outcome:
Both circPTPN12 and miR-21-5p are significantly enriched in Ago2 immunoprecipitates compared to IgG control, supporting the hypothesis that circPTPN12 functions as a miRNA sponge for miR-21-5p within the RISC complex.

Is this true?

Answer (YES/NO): YES